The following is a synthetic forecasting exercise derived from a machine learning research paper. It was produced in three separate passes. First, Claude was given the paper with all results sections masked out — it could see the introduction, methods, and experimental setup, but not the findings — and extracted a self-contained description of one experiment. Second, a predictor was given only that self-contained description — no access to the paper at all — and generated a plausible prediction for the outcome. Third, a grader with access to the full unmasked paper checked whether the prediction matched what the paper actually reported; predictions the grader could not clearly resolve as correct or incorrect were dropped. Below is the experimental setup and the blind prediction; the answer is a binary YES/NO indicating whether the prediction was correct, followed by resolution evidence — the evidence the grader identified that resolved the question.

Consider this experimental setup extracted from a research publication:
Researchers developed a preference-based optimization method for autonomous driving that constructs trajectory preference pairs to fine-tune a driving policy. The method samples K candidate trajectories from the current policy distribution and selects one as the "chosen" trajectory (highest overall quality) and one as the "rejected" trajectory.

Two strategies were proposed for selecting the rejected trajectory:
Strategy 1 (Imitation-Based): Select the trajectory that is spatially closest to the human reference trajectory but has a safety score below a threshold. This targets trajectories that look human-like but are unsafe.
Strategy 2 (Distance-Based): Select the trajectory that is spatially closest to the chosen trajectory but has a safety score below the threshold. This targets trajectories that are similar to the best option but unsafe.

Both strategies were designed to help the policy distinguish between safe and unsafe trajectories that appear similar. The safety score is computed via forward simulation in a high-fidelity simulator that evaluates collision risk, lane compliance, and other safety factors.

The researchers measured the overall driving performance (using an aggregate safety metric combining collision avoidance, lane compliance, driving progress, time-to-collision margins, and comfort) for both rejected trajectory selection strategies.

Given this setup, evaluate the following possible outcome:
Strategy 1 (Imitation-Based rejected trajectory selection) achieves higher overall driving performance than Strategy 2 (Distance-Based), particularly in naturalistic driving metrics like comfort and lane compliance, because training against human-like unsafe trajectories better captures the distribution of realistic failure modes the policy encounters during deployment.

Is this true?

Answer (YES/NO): NO